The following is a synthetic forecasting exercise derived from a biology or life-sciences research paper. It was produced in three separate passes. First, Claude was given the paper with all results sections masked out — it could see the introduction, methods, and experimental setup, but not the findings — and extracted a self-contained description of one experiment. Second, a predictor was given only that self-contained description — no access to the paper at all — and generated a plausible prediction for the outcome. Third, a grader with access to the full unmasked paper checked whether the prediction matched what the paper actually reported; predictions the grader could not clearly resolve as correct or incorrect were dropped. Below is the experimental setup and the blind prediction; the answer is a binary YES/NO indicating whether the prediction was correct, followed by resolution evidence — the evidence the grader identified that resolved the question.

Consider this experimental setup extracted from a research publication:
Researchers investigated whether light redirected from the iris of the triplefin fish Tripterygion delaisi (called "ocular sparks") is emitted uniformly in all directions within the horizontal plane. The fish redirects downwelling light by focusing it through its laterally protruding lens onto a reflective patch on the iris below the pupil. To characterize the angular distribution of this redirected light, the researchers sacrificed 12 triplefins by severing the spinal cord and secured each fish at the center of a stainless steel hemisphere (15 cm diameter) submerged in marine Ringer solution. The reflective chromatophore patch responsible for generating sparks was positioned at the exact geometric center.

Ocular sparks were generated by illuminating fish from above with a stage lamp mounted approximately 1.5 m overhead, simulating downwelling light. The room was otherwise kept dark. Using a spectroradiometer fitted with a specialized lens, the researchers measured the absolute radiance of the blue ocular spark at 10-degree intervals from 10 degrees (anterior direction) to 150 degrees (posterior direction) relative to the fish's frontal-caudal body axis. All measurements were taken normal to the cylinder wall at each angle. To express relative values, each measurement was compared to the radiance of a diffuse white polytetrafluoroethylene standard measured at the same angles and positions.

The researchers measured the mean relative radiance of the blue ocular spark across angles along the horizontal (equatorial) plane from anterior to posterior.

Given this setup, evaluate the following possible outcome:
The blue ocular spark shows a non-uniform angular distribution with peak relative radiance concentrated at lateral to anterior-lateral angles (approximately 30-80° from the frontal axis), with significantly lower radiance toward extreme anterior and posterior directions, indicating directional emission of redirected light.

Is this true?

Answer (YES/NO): NO